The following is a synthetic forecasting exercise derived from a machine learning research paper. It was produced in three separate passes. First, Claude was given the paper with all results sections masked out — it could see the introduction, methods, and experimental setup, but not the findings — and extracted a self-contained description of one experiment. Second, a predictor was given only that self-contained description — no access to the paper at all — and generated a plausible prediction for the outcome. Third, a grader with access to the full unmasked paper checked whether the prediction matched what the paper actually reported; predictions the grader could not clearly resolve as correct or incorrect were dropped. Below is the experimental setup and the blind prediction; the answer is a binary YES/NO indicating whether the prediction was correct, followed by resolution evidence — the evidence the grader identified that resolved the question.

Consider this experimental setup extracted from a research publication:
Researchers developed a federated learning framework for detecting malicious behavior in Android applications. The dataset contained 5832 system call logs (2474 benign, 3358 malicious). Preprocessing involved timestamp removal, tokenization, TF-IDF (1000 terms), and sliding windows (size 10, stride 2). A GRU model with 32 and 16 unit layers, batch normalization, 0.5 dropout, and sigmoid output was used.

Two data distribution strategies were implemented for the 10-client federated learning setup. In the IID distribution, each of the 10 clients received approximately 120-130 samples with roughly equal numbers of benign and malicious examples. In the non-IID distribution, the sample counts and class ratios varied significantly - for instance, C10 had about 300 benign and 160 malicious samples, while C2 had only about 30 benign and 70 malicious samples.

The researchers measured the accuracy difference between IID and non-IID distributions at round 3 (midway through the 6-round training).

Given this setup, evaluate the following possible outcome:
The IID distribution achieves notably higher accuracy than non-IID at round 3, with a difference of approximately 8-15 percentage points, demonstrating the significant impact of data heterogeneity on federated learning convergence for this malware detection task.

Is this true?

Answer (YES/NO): NO